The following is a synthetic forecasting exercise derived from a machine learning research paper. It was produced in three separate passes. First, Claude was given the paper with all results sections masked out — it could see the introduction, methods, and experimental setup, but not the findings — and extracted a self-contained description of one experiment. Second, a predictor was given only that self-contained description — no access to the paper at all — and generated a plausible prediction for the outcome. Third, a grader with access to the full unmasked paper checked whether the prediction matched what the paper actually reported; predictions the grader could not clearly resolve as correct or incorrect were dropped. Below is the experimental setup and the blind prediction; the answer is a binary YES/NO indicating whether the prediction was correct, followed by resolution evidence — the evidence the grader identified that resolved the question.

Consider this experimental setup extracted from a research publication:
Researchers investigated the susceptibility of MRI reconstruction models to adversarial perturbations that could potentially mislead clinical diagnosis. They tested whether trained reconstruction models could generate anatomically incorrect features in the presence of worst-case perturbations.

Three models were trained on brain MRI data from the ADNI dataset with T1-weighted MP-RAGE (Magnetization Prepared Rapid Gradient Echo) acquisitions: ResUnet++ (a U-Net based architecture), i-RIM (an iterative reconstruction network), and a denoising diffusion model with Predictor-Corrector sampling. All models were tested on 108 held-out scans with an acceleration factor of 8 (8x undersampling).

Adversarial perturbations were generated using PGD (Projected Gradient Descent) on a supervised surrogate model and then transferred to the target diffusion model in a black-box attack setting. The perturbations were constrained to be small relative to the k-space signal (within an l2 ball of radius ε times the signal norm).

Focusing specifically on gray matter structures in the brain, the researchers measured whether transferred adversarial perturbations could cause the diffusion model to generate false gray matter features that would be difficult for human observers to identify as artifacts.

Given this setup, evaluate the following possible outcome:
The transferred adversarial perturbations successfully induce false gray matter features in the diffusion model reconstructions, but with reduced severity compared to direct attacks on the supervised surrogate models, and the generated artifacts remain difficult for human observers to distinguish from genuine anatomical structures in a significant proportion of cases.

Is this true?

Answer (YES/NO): NO